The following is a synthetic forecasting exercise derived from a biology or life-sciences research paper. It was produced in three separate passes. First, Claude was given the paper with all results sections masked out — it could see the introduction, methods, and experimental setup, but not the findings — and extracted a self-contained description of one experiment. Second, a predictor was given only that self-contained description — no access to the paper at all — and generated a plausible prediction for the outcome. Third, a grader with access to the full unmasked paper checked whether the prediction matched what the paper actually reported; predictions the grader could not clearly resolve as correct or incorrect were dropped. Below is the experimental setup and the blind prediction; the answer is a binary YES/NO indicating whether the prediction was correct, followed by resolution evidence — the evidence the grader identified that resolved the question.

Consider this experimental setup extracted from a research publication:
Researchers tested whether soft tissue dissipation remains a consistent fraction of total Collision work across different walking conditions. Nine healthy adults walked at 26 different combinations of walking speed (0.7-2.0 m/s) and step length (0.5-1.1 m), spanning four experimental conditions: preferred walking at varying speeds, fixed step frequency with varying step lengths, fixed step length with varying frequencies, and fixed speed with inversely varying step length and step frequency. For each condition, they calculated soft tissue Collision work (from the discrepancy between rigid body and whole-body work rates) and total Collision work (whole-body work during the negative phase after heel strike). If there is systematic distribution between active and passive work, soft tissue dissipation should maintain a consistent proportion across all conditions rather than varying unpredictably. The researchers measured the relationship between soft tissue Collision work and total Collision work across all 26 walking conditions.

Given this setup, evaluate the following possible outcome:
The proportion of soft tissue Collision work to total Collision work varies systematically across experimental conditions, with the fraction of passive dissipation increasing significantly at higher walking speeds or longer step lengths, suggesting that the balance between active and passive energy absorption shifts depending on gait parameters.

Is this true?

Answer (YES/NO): NO